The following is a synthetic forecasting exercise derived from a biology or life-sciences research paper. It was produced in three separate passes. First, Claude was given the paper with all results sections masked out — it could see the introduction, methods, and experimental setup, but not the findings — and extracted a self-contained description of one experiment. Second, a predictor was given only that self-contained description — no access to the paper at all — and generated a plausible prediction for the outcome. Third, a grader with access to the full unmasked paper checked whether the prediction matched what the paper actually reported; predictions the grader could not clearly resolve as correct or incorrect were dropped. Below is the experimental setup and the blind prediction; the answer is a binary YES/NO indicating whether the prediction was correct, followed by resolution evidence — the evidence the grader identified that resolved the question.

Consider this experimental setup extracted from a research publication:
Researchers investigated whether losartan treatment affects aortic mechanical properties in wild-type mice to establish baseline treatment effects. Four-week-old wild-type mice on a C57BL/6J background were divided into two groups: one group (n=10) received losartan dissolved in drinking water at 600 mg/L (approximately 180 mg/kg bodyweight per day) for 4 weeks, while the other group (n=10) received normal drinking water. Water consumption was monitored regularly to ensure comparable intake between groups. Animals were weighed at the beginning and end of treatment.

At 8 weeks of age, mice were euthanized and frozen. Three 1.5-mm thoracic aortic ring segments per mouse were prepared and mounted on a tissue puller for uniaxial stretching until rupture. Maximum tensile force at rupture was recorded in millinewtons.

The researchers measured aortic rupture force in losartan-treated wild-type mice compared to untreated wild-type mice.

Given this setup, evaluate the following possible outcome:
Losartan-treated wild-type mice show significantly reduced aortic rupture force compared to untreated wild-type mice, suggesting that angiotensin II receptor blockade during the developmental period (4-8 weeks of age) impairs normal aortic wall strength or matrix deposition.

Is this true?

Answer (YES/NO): NO